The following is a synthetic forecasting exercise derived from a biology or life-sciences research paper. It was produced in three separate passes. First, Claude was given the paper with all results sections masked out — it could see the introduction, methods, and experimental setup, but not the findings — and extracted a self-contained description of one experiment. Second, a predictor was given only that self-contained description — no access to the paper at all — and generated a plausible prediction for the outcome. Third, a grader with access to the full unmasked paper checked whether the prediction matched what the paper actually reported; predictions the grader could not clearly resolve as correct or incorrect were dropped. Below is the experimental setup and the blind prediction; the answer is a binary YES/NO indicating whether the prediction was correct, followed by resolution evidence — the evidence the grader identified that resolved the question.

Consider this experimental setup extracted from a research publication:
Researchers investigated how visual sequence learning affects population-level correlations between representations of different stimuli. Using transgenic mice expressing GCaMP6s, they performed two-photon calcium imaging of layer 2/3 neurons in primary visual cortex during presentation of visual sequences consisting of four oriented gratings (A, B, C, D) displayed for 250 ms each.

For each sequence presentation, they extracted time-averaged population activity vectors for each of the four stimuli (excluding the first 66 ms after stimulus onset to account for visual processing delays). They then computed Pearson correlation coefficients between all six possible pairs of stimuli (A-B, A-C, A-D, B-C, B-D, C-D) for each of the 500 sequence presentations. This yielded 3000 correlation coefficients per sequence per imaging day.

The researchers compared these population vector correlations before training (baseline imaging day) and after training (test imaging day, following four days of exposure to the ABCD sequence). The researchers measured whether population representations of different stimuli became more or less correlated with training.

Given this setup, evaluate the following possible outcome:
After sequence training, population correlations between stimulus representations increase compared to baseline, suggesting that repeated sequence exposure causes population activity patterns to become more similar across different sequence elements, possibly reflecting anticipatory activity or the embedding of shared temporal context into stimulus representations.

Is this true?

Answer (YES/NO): NO